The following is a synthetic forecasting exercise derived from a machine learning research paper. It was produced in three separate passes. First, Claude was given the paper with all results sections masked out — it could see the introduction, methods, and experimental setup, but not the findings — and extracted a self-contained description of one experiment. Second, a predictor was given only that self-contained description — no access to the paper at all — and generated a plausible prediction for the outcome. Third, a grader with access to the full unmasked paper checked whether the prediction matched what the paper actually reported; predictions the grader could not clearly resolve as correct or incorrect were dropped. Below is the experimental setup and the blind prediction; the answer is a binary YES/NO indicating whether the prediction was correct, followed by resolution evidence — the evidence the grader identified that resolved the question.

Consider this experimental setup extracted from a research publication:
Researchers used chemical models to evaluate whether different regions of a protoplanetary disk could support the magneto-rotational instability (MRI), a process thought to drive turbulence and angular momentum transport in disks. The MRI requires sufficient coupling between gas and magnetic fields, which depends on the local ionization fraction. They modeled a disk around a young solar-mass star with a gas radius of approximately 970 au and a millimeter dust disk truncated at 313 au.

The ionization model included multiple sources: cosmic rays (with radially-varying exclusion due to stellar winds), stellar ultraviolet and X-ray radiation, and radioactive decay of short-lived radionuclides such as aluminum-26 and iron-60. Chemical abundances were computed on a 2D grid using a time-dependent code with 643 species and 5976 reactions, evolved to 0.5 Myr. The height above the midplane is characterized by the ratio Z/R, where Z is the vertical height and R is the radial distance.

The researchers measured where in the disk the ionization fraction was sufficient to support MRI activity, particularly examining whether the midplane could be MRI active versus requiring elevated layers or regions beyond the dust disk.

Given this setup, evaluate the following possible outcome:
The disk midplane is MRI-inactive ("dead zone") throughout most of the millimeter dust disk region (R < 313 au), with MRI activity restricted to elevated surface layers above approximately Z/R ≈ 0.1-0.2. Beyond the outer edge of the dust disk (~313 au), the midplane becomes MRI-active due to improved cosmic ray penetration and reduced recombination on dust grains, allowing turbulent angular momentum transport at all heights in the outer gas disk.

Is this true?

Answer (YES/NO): NO